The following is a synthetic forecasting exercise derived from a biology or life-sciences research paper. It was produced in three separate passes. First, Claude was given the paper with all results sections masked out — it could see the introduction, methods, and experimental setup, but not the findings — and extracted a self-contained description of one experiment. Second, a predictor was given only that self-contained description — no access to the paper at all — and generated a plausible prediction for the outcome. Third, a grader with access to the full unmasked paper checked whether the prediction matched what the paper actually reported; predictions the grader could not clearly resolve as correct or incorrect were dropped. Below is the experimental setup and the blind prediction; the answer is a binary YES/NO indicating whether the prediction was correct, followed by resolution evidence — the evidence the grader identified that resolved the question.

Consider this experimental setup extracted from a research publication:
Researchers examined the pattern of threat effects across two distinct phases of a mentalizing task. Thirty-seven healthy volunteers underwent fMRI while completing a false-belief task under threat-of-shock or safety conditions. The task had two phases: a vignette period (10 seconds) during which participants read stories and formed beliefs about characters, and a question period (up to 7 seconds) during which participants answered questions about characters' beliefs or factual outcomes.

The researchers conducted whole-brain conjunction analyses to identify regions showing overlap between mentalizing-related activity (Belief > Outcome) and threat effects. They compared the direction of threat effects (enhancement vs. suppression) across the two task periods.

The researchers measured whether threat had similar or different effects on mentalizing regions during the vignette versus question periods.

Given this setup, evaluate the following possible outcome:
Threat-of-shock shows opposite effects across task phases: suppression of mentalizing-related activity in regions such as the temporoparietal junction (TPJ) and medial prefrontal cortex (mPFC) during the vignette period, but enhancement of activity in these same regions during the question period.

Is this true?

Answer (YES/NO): NO